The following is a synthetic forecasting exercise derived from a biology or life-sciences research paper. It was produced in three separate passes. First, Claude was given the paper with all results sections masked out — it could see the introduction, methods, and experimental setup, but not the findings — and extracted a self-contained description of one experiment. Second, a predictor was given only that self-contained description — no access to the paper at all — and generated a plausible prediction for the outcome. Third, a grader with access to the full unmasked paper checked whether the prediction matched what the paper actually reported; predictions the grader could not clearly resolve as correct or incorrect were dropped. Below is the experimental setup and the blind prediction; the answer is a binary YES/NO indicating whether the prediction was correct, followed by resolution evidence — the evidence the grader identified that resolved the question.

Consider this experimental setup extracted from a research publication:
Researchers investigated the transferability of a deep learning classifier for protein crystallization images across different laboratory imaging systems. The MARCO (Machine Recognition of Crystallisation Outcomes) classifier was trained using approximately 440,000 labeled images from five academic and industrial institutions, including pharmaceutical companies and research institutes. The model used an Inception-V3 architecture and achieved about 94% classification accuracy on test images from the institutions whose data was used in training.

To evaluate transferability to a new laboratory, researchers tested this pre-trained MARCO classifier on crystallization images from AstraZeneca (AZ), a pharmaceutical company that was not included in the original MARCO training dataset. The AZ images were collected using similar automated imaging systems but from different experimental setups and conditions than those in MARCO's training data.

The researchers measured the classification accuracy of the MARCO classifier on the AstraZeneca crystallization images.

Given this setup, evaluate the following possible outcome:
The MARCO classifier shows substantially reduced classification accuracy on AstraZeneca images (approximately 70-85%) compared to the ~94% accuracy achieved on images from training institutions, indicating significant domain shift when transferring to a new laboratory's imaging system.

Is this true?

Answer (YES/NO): NO